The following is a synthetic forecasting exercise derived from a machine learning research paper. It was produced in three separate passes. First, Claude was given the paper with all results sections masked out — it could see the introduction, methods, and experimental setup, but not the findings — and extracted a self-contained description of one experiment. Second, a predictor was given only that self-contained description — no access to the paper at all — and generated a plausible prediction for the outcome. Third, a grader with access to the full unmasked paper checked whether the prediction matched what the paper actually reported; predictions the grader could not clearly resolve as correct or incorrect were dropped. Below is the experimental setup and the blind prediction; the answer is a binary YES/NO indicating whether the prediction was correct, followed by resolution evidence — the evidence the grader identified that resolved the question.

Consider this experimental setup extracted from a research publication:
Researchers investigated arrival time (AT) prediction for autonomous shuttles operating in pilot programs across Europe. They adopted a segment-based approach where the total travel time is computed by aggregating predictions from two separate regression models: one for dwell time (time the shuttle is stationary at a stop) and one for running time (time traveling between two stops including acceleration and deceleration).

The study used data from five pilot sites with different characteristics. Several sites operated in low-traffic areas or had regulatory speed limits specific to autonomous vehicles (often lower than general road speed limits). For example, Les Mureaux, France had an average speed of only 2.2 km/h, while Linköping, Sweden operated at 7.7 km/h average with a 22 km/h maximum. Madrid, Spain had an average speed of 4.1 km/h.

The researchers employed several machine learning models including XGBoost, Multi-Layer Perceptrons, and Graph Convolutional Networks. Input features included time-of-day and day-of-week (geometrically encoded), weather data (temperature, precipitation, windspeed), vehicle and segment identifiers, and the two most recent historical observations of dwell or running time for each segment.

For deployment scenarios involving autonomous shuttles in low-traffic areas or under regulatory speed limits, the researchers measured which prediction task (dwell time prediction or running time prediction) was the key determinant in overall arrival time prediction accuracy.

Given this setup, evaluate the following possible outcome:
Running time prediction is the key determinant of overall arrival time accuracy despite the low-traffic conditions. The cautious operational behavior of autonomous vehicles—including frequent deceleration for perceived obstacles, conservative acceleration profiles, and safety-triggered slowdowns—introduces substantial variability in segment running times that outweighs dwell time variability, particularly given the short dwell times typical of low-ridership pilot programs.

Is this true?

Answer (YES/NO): NO